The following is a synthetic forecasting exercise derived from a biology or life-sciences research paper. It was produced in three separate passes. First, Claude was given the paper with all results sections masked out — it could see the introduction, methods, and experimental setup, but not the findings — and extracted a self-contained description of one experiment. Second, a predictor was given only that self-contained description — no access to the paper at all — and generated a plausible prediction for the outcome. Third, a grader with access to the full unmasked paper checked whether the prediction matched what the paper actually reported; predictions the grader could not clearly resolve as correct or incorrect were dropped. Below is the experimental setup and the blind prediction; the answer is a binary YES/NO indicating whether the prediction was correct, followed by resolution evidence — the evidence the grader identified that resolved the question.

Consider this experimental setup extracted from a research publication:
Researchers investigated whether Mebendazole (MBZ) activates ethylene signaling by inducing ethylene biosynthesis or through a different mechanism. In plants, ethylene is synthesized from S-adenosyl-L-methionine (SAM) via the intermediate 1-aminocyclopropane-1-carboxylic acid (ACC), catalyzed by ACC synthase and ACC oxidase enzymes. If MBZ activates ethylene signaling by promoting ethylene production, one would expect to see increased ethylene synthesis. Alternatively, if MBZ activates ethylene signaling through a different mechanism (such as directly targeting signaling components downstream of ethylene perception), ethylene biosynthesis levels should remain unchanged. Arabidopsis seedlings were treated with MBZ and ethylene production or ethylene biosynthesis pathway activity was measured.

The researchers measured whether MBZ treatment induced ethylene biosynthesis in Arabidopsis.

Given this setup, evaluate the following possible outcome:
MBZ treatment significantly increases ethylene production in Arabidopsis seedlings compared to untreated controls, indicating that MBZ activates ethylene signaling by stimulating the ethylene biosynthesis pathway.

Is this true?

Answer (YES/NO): NO